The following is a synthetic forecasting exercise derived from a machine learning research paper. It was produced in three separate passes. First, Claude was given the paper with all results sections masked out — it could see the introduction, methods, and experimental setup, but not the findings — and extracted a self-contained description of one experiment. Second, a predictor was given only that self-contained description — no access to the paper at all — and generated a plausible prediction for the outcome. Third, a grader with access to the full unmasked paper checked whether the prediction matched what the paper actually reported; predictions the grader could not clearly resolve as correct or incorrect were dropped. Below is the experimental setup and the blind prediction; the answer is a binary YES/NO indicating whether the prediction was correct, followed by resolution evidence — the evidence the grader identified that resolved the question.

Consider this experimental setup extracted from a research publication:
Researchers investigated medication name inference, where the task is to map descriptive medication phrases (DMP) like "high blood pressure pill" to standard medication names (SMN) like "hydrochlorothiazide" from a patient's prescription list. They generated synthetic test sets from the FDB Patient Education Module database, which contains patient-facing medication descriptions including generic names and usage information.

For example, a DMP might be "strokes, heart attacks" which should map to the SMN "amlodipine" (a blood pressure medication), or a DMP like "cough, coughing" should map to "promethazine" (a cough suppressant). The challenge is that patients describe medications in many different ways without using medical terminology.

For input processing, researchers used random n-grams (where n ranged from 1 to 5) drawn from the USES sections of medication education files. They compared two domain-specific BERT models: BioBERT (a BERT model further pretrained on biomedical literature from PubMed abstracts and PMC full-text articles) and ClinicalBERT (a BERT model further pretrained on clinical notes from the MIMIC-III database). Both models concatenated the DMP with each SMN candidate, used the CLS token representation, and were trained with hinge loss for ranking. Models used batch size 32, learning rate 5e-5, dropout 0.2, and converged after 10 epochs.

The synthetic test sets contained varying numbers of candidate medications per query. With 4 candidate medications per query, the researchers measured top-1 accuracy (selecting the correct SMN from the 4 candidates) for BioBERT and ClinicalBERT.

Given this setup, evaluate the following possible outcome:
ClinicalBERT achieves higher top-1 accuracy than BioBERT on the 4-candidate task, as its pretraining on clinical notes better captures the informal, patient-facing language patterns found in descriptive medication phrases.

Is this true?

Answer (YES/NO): NO